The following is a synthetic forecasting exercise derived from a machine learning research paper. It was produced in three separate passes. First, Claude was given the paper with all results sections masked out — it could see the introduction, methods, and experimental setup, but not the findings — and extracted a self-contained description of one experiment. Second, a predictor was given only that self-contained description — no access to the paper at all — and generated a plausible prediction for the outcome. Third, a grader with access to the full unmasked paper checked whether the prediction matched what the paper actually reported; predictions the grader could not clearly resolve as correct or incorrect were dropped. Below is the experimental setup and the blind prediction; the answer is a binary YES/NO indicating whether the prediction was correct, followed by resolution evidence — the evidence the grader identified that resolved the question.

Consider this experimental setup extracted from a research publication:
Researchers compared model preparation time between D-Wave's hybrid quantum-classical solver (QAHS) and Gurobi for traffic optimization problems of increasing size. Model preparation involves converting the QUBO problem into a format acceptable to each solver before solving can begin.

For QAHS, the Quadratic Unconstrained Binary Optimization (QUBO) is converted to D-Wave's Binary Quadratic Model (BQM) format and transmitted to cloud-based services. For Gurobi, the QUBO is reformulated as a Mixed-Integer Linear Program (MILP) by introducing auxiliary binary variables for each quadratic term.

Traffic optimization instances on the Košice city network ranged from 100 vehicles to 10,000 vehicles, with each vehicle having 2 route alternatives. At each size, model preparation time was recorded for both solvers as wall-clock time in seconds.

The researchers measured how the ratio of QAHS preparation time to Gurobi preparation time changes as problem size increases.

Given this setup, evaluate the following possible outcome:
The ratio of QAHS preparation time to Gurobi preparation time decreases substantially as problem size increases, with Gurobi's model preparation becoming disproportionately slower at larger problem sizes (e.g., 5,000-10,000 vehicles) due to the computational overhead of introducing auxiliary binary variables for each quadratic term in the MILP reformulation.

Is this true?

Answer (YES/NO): YES